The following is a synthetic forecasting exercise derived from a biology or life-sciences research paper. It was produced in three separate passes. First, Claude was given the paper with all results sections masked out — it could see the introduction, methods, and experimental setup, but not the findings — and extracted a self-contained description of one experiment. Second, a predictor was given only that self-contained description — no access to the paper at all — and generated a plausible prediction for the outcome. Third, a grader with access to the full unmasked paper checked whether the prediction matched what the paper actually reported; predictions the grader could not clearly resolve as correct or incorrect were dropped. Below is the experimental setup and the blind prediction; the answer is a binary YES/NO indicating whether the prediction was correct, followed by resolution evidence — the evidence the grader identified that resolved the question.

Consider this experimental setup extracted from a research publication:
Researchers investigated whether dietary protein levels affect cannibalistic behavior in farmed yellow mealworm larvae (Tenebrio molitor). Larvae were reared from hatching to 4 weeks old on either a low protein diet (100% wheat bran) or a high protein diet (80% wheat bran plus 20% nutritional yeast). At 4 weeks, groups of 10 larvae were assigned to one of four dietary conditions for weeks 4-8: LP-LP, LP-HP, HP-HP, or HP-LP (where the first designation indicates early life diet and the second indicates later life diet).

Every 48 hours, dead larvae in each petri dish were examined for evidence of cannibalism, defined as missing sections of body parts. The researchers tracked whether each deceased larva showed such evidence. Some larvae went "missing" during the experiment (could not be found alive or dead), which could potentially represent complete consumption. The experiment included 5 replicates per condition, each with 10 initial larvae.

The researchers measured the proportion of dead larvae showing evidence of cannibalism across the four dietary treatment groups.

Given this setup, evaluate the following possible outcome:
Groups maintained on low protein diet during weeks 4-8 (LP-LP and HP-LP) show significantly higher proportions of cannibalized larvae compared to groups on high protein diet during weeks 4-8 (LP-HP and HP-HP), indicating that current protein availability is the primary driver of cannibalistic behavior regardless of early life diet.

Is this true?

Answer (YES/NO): NO